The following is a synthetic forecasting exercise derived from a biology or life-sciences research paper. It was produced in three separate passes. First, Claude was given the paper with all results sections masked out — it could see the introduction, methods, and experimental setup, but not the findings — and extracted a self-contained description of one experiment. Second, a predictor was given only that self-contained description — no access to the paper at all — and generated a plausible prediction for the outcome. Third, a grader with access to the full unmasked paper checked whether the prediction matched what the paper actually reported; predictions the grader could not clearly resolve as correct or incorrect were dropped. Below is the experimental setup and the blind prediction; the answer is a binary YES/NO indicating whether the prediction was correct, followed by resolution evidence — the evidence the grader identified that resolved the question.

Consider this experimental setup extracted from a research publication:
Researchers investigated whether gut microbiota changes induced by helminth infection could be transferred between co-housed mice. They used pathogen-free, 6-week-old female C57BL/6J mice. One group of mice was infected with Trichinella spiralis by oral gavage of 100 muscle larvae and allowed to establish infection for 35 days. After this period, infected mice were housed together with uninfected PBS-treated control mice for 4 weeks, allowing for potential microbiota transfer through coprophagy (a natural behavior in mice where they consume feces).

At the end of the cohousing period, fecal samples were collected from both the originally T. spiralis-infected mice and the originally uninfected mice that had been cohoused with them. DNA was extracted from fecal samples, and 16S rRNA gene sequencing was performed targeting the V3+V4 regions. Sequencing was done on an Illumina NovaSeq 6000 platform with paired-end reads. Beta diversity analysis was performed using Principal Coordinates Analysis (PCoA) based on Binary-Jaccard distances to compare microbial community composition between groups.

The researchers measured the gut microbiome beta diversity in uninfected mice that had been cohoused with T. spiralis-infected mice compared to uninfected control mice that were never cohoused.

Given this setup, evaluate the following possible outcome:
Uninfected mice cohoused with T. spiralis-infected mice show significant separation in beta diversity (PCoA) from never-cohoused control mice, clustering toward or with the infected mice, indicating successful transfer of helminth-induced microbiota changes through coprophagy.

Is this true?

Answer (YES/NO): YES